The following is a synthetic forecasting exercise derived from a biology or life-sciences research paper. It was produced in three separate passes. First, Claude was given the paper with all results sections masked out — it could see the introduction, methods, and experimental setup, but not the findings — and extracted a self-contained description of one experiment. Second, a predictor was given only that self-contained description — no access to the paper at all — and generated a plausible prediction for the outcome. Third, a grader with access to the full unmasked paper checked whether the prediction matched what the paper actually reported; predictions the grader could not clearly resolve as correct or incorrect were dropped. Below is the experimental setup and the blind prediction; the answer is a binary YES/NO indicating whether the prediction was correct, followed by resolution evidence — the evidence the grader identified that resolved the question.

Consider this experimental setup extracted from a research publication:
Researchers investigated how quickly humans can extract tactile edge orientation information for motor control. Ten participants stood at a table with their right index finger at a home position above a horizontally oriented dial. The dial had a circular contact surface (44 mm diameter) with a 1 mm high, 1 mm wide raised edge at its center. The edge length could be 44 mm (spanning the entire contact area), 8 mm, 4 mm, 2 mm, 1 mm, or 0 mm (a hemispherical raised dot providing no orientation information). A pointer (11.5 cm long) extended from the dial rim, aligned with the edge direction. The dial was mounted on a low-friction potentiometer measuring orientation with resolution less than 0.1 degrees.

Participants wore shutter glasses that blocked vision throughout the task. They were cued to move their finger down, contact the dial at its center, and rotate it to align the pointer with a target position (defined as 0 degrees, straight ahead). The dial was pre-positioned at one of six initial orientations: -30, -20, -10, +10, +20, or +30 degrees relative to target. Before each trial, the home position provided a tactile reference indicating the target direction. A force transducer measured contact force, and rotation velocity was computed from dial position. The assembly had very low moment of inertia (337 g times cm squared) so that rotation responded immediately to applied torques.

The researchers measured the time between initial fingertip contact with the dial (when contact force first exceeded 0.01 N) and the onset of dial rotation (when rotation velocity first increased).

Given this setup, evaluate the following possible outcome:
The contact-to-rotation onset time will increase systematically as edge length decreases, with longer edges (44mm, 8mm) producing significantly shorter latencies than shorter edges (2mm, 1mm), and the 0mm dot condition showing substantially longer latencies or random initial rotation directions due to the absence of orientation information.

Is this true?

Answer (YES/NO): NO